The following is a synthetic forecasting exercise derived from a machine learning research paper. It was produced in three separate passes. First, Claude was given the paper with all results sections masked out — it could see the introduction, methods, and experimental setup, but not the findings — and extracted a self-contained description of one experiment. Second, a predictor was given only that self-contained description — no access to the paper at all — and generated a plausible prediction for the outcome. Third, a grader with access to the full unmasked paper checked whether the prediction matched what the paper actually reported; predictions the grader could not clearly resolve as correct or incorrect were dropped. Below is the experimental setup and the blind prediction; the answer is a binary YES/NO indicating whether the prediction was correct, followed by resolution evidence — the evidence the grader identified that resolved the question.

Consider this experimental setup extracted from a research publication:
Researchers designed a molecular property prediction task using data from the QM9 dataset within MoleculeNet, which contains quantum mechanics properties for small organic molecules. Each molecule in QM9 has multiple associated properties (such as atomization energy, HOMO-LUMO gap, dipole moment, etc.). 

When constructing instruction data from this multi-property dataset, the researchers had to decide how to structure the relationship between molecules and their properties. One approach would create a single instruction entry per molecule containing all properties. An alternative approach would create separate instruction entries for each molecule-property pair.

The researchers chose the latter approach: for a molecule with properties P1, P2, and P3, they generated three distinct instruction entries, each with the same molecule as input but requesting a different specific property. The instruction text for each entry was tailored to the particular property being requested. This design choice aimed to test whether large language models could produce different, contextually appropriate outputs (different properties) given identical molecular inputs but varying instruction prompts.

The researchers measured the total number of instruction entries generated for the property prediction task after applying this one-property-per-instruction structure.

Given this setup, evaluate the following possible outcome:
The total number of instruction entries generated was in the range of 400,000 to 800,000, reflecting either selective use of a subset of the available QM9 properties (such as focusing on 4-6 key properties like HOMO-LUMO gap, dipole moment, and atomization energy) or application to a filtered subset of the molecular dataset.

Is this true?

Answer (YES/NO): YES